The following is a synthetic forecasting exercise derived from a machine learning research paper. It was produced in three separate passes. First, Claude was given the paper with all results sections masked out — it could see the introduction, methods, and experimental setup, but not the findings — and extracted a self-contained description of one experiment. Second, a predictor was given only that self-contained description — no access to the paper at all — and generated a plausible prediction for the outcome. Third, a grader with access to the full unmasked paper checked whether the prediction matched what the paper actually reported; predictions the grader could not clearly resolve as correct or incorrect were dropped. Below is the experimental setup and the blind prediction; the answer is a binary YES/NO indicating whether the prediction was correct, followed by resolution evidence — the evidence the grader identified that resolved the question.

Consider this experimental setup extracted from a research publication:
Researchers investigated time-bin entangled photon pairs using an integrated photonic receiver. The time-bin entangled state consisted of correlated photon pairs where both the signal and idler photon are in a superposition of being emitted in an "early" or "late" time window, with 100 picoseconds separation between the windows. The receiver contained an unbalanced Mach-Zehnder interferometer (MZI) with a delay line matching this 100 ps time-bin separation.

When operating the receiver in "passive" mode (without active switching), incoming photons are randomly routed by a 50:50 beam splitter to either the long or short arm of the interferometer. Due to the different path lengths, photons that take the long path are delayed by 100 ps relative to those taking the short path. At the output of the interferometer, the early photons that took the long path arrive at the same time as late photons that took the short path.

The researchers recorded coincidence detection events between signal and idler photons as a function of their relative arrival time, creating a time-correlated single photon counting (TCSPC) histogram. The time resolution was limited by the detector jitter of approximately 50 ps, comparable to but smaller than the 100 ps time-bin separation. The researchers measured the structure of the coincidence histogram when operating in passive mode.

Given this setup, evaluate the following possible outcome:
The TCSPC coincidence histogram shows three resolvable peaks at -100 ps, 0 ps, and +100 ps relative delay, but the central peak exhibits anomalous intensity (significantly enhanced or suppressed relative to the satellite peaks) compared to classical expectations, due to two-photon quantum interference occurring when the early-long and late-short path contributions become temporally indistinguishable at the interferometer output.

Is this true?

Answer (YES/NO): NO